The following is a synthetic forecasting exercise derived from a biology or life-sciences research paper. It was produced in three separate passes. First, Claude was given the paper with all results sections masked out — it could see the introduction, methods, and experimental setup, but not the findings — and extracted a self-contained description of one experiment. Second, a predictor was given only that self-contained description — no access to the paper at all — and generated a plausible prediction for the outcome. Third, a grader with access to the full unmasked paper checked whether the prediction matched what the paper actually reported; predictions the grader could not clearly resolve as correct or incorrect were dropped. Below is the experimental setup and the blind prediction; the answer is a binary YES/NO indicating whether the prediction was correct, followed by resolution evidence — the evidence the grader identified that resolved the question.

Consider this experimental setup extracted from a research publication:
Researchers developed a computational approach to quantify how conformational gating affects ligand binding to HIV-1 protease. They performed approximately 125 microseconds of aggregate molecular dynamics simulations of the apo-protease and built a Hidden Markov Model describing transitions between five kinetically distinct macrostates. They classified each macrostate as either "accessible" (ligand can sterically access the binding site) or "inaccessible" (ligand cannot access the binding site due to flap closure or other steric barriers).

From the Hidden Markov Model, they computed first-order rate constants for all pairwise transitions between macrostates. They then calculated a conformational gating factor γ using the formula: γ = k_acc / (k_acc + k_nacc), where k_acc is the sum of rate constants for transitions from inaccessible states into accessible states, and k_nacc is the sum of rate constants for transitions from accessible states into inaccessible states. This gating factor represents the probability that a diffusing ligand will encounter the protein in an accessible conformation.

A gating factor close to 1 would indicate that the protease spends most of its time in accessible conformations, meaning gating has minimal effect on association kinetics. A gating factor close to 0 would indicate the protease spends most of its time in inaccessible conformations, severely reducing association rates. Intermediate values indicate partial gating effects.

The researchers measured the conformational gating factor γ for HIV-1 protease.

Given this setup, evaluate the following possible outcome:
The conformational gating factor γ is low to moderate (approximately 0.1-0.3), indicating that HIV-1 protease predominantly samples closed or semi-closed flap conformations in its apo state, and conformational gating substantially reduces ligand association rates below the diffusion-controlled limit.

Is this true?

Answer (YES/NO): NO